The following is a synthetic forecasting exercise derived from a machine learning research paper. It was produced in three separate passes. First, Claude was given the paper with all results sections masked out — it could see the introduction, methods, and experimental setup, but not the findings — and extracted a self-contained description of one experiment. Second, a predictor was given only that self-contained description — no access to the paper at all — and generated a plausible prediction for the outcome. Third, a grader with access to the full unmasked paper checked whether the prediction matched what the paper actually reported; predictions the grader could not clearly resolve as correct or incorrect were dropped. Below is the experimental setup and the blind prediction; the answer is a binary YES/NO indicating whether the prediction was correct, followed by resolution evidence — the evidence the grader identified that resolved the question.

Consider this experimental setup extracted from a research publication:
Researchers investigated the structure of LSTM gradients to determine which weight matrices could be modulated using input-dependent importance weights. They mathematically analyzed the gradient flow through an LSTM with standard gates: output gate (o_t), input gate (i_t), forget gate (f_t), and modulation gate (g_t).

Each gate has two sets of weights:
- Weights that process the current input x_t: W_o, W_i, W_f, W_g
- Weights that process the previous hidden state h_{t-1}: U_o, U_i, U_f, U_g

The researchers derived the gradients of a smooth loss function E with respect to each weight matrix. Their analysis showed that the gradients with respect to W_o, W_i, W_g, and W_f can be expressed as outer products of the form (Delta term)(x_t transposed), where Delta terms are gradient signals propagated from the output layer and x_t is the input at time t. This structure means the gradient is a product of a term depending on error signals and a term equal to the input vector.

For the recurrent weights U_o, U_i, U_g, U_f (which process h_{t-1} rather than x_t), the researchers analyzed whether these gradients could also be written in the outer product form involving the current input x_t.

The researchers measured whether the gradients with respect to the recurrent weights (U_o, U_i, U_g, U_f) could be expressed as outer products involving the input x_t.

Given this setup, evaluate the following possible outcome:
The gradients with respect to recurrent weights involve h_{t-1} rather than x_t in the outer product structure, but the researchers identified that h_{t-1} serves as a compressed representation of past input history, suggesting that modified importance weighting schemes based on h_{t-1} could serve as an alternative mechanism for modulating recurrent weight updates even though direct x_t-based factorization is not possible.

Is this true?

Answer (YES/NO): NO